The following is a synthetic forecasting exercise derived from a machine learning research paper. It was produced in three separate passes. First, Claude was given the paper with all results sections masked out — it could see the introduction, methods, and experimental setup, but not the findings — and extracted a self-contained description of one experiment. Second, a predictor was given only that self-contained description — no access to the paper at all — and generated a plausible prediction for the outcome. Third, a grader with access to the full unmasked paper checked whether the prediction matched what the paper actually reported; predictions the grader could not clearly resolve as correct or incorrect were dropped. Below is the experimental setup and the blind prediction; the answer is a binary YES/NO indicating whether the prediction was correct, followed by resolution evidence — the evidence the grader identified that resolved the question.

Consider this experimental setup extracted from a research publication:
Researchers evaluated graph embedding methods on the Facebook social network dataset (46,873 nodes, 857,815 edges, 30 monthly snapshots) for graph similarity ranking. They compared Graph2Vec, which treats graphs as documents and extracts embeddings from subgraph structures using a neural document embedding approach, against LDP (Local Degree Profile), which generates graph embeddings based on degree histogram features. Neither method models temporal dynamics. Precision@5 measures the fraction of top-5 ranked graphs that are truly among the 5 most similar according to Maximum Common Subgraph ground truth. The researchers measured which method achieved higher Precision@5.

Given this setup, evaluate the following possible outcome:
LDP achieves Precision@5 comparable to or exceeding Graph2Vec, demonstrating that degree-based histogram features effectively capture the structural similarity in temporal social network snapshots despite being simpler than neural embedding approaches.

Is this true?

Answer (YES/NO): YES